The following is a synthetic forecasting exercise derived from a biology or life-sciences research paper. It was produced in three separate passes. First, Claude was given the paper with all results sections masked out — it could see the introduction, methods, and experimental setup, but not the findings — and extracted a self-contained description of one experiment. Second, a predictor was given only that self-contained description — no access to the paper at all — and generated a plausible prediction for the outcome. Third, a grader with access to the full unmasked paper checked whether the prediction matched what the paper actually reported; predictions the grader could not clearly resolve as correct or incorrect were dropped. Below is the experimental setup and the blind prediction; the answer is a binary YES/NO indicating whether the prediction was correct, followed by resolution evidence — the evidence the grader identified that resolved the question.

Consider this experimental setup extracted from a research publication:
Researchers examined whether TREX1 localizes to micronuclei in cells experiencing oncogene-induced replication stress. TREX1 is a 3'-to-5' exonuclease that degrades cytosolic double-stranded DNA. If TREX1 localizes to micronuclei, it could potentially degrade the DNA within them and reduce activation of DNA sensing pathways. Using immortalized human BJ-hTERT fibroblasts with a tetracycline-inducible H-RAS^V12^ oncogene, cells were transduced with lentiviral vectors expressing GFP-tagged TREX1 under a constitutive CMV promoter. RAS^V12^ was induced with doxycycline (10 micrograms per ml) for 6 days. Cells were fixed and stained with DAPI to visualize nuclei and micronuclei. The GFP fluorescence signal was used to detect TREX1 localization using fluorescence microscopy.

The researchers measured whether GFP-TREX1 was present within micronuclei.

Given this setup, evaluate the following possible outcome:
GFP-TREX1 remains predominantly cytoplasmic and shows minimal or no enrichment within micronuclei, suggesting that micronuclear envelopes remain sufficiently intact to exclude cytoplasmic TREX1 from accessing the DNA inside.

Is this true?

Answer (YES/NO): NO